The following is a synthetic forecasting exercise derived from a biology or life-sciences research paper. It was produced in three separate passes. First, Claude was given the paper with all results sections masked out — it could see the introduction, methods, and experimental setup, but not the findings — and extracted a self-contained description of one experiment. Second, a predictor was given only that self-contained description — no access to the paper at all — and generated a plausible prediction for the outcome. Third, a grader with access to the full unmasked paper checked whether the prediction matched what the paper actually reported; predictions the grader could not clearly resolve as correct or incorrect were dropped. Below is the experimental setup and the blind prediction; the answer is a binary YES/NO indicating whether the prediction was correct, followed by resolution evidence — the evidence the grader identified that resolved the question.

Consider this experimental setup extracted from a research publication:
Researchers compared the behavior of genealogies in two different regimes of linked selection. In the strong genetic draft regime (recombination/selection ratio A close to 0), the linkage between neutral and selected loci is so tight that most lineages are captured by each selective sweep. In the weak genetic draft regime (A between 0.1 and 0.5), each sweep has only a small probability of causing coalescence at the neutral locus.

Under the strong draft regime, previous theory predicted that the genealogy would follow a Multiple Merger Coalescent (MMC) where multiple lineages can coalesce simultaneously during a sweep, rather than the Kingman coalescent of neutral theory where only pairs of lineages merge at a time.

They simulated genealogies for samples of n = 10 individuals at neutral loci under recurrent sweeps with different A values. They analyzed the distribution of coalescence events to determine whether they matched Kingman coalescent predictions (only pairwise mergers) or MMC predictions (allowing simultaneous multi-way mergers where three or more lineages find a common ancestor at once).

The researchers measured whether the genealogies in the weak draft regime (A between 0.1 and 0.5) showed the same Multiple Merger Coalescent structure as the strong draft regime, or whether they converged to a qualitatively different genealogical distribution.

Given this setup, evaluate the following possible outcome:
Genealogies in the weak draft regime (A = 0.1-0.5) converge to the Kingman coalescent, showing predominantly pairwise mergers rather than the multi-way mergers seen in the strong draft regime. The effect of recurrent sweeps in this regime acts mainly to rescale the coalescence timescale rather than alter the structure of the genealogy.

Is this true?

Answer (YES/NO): YES